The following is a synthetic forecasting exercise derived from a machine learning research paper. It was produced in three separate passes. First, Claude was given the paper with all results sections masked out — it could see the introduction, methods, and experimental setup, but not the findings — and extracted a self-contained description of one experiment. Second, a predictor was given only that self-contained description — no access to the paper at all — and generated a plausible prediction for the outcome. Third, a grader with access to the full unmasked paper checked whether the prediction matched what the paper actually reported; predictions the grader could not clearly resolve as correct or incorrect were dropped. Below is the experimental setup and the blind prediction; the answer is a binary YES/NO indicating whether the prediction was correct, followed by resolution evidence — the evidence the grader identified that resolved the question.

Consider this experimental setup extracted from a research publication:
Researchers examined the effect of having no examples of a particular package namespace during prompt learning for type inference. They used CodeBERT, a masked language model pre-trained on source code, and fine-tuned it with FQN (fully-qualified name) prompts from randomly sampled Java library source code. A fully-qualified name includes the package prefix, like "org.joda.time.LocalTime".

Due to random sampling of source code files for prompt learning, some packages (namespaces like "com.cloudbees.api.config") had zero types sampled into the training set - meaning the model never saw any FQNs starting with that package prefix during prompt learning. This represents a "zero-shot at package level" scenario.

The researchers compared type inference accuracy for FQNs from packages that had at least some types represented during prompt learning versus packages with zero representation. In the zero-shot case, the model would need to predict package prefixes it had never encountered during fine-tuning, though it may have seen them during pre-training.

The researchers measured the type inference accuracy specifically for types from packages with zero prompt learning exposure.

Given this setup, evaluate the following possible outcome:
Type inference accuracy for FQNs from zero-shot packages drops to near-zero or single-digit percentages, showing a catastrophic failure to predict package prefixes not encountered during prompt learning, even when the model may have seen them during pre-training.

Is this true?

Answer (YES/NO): YES